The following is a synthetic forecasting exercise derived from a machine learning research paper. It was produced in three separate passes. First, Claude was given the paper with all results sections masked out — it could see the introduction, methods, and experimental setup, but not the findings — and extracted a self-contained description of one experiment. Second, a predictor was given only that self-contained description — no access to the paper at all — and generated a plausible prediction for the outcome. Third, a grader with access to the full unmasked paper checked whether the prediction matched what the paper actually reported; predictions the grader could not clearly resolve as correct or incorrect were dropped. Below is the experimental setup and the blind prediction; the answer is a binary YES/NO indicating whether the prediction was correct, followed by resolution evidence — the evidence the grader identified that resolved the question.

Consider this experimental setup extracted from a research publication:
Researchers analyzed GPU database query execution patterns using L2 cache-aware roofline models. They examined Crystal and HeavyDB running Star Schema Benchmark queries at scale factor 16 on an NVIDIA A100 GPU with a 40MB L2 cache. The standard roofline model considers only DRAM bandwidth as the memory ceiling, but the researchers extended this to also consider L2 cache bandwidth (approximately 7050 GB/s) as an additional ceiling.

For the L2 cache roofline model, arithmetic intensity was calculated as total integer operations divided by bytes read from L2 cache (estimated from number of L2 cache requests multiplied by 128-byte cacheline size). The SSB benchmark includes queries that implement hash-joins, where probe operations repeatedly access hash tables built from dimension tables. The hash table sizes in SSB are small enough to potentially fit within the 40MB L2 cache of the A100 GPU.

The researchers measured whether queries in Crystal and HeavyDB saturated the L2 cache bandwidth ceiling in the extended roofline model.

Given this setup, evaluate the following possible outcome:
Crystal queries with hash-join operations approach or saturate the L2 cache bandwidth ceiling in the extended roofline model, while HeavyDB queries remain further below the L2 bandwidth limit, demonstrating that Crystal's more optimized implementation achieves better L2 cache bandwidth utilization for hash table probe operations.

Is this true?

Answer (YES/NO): NO